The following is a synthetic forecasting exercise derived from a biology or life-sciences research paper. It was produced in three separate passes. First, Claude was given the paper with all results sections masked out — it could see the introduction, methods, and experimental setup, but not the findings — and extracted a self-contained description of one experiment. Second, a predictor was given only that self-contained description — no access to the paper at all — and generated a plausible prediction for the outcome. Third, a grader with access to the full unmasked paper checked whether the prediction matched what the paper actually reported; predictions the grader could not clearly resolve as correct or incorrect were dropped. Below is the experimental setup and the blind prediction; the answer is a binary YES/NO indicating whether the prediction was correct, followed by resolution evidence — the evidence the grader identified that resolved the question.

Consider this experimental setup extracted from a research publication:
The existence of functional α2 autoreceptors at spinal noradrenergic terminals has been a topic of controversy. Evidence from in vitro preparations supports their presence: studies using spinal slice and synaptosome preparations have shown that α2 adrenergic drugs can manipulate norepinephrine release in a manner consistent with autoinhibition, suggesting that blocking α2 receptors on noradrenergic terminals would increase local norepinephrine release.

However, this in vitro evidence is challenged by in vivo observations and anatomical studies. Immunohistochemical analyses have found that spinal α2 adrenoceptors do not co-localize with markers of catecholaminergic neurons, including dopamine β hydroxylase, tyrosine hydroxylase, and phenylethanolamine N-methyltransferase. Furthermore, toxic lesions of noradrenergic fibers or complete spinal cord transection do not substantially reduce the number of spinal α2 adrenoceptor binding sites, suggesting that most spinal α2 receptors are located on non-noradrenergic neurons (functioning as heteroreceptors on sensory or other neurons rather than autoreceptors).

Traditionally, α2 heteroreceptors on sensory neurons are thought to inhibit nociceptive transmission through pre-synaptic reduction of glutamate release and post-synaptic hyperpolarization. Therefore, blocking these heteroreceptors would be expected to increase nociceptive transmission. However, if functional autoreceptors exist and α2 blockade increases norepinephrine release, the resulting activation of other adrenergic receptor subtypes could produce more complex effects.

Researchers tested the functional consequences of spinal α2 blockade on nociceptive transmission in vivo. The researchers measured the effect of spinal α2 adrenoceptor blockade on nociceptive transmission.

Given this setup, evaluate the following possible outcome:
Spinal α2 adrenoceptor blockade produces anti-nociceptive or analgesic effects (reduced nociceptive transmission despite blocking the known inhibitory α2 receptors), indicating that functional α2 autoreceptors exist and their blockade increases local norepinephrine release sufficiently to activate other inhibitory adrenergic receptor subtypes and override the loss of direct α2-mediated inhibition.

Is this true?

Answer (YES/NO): NO